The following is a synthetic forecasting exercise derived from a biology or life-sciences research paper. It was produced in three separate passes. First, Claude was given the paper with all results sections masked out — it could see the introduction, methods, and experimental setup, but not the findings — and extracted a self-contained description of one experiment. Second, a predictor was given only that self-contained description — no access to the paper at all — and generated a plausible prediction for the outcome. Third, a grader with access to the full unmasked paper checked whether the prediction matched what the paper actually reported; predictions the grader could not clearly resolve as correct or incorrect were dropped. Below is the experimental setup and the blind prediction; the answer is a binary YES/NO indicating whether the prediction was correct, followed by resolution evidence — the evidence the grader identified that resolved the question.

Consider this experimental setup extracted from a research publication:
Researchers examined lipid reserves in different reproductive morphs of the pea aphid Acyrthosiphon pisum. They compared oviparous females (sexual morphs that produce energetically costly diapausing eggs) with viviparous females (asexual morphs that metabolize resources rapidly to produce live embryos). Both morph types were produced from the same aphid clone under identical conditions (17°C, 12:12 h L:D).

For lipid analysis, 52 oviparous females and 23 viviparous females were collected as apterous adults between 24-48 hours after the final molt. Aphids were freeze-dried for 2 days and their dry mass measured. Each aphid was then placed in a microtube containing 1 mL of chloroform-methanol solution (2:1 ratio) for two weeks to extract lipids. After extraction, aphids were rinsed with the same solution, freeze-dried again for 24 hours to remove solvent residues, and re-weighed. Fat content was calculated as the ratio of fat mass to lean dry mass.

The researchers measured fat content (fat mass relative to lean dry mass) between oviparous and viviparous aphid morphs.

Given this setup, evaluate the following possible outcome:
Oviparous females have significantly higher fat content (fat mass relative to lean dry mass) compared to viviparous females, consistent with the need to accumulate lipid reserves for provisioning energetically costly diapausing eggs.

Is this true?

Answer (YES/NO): YES